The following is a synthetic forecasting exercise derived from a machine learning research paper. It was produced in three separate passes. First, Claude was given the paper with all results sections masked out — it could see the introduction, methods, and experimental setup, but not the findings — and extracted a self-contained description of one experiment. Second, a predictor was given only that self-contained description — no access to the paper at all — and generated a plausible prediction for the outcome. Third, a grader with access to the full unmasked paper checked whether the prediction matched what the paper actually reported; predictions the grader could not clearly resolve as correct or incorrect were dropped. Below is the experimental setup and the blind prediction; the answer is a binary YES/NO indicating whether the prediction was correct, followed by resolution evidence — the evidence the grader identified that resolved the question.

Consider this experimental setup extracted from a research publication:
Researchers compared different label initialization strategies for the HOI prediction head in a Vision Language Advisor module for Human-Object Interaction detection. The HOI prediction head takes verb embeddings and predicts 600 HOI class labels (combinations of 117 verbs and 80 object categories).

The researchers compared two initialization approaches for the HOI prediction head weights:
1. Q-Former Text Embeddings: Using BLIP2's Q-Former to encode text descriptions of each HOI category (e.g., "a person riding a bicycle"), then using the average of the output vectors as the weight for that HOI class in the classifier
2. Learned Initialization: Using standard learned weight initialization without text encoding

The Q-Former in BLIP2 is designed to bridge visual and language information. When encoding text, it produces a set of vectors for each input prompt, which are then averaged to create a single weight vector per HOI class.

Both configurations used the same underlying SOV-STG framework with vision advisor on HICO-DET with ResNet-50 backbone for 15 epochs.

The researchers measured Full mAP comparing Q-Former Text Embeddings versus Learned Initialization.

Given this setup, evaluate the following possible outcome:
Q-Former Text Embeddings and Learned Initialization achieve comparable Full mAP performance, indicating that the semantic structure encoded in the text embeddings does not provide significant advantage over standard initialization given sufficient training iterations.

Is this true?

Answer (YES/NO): NO